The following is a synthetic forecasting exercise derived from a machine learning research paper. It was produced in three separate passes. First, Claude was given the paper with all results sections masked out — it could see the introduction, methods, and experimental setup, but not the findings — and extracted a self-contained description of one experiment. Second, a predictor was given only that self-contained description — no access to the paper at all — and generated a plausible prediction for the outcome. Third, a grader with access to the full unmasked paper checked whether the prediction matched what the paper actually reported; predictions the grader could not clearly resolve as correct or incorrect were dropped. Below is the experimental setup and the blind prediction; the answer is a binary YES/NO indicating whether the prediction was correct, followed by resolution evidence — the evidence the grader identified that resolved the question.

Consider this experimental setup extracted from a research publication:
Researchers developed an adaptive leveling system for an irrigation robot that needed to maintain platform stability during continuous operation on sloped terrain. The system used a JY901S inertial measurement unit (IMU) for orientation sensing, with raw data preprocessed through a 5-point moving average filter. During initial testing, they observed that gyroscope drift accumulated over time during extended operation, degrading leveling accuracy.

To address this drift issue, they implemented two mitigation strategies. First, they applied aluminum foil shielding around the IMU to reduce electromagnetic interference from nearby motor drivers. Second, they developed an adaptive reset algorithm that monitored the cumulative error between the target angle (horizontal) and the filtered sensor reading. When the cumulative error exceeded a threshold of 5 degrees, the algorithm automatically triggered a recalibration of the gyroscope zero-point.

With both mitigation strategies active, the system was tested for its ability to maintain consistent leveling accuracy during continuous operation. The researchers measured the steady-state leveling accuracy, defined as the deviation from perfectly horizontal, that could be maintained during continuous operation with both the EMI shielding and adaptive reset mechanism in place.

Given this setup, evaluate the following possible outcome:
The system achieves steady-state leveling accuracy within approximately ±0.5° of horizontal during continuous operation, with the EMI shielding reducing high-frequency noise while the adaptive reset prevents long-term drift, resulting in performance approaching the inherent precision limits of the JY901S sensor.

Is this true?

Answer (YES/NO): YES